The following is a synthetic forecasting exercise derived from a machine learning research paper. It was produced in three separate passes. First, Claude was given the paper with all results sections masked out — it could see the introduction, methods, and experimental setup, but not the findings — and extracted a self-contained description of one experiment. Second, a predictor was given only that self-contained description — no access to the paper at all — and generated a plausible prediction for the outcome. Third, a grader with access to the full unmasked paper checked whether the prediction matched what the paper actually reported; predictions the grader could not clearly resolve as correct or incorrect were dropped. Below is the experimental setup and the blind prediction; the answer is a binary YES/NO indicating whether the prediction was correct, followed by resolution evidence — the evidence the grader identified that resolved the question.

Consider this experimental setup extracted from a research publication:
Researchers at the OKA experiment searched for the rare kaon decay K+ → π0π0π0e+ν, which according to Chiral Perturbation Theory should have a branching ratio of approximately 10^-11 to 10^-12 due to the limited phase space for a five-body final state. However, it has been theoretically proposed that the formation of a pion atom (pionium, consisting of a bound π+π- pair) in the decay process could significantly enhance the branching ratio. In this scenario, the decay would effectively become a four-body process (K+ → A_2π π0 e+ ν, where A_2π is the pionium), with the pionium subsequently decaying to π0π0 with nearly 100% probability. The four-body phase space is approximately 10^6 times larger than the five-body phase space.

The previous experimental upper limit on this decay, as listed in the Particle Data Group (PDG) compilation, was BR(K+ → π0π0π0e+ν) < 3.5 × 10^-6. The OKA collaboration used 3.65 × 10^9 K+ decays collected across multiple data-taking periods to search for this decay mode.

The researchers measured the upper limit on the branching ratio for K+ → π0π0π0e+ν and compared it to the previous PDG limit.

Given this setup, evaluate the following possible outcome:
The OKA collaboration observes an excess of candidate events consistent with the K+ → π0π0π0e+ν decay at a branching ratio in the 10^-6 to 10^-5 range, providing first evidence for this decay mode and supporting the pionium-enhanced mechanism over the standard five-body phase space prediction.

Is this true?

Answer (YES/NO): NO